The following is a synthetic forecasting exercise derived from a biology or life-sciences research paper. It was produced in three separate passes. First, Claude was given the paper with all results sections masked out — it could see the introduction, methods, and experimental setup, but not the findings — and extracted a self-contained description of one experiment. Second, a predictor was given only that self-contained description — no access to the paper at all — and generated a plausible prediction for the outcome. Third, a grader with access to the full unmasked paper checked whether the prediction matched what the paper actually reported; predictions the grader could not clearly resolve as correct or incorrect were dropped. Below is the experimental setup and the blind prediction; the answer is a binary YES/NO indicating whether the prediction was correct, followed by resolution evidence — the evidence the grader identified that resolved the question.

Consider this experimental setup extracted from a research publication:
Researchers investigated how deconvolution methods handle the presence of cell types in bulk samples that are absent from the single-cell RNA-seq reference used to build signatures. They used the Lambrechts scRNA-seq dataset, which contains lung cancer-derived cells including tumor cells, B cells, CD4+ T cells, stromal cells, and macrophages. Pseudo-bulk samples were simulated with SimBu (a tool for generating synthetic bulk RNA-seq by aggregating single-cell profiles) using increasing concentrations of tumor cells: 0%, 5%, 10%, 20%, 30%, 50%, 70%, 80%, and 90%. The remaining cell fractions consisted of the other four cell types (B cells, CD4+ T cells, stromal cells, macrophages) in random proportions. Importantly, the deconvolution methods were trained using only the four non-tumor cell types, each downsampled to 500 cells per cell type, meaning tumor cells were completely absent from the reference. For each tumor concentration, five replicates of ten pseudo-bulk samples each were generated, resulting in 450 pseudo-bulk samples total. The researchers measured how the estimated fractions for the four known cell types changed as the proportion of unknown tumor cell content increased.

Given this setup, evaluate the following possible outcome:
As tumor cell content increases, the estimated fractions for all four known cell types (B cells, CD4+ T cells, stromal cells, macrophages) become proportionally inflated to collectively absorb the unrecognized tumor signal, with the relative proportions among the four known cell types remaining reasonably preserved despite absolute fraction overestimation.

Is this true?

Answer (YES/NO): NO